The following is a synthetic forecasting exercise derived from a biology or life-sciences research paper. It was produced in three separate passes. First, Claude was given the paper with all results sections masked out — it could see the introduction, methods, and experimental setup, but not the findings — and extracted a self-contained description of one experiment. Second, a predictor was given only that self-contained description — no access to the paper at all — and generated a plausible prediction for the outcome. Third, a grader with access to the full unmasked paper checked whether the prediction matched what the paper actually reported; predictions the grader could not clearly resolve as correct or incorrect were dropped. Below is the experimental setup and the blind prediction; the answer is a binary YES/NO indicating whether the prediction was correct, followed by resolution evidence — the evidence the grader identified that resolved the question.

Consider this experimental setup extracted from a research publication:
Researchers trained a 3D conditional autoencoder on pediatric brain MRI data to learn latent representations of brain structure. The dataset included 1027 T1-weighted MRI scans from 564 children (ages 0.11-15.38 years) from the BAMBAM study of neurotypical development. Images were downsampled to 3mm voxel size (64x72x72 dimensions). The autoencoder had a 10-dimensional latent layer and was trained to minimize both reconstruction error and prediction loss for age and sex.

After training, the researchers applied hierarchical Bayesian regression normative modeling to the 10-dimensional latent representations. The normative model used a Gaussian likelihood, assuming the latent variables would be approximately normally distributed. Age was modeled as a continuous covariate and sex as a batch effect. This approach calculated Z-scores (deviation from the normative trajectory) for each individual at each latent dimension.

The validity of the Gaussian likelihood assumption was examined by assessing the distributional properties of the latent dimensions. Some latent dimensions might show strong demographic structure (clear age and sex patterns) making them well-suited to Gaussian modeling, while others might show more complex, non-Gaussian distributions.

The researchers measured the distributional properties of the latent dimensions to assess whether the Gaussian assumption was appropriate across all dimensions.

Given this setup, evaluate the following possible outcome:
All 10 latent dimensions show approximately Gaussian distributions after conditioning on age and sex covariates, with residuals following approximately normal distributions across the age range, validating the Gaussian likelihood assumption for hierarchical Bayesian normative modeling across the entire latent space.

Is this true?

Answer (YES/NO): NO